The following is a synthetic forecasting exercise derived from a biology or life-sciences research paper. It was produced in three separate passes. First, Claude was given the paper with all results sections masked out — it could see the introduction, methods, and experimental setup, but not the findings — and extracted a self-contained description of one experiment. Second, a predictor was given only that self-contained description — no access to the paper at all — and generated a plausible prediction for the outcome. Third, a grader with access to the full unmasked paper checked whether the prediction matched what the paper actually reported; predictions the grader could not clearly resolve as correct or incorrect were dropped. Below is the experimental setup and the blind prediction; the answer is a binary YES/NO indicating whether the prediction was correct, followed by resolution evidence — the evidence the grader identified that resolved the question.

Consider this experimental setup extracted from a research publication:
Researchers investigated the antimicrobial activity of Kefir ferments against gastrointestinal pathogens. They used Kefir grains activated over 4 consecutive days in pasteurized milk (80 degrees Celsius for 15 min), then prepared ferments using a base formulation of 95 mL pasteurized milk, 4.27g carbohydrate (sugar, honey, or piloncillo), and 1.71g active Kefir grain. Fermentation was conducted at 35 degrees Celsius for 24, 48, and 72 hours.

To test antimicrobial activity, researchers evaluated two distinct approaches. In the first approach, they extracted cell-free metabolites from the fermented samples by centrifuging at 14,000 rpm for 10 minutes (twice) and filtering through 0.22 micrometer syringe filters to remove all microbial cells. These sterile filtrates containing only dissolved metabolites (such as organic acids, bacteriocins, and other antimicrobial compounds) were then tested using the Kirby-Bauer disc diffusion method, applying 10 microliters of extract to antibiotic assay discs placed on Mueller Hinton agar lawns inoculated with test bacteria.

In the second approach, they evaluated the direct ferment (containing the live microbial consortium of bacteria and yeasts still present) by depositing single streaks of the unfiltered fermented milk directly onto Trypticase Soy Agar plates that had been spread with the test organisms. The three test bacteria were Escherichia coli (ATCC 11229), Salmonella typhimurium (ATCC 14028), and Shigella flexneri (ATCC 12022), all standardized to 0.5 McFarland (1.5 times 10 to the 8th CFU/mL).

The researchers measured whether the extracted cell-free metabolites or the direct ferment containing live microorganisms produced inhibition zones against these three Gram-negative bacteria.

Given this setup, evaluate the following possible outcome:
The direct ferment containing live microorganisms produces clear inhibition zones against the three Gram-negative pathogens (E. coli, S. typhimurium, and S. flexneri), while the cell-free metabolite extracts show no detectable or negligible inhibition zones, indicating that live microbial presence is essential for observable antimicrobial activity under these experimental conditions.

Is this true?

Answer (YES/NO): YES